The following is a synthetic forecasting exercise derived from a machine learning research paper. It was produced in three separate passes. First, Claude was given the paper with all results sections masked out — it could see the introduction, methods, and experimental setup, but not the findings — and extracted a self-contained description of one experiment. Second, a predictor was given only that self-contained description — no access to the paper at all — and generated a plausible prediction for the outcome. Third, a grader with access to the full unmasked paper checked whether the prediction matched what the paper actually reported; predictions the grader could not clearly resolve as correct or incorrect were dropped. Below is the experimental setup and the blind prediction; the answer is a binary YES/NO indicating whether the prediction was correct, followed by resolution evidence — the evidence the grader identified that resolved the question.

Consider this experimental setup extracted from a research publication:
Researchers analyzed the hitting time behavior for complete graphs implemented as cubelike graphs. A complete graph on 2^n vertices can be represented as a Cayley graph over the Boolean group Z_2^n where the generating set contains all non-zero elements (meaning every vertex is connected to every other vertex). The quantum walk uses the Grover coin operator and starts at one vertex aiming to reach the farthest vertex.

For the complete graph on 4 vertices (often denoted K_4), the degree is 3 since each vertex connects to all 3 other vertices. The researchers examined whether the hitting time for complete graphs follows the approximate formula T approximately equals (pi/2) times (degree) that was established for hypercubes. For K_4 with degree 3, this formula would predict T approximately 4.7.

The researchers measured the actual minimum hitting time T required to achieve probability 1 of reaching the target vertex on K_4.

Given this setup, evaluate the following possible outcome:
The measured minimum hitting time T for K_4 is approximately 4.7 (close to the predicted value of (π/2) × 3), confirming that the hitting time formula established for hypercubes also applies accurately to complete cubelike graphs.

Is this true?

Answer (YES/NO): NO